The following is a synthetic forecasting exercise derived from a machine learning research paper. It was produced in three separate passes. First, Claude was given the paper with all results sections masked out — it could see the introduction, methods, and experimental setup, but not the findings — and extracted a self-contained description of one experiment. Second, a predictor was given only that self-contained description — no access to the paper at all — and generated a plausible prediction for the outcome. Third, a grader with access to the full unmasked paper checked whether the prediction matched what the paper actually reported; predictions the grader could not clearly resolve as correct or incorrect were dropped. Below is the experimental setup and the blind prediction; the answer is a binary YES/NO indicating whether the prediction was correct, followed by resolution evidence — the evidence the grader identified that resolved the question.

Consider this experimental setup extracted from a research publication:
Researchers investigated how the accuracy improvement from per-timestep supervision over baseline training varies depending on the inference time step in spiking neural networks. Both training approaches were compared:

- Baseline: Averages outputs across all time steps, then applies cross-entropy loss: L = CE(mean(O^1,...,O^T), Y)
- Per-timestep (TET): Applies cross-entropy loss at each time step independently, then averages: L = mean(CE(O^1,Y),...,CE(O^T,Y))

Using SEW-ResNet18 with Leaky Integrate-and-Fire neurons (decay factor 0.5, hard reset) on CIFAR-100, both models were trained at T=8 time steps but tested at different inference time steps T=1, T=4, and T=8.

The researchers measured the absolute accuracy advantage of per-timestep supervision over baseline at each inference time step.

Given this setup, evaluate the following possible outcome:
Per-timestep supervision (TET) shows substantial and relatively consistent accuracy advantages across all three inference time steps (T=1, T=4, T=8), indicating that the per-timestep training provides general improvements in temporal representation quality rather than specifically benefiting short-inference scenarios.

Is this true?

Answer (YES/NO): NO